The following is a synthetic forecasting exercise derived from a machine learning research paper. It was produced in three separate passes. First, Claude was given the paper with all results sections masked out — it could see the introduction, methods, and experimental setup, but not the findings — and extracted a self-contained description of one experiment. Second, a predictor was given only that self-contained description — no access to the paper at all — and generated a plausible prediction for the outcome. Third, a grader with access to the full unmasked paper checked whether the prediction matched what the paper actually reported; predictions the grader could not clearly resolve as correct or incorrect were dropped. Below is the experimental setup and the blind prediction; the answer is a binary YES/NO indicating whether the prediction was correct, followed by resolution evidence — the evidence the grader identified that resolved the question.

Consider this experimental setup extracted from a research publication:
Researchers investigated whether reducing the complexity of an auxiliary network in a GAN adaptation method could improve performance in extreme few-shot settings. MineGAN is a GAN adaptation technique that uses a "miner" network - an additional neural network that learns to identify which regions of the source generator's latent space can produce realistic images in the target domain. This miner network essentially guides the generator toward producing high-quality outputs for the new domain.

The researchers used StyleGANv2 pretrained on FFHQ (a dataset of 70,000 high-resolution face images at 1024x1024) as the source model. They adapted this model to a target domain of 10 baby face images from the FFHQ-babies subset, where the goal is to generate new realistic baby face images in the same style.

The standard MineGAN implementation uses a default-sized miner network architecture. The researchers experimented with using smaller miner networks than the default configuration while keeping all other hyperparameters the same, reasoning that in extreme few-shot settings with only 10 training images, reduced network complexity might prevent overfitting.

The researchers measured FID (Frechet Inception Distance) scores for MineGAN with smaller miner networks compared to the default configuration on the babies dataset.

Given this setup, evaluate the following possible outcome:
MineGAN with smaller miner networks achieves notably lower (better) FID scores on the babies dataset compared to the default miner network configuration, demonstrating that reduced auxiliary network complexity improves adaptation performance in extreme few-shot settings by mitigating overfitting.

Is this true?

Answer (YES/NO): NO